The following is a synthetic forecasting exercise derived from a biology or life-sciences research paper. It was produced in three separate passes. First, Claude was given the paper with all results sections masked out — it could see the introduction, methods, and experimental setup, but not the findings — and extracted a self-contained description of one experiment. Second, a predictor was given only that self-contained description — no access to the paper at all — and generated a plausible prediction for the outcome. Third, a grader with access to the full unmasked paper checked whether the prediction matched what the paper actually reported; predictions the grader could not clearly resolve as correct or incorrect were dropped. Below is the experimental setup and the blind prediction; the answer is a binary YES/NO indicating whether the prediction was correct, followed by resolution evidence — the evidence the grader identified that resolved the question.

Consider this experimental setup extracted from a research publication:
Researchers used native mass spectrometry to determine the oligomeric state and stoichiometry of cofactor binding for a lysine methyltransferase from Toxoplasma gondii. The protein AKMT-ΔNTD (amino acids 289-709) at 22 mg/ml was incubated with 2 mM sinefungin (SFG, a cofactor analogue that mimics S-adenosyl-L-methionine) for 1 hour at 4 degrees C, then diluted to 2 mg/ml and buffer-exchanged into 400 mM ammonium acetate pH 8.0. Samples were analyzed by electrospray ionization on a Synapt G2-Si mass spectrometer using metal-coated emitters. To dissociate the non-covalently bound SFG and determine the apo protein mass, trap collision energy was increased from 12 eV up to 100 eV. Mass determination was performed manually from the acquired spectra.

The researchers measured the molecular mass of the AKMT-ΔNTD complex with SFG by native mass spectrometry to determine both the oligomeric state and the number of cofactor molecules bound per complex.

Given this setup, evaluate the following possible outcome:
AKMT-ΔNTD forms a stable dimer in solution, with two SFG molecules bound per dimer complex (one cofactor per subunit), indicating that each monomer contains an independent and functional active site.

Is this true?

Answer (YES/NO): YES